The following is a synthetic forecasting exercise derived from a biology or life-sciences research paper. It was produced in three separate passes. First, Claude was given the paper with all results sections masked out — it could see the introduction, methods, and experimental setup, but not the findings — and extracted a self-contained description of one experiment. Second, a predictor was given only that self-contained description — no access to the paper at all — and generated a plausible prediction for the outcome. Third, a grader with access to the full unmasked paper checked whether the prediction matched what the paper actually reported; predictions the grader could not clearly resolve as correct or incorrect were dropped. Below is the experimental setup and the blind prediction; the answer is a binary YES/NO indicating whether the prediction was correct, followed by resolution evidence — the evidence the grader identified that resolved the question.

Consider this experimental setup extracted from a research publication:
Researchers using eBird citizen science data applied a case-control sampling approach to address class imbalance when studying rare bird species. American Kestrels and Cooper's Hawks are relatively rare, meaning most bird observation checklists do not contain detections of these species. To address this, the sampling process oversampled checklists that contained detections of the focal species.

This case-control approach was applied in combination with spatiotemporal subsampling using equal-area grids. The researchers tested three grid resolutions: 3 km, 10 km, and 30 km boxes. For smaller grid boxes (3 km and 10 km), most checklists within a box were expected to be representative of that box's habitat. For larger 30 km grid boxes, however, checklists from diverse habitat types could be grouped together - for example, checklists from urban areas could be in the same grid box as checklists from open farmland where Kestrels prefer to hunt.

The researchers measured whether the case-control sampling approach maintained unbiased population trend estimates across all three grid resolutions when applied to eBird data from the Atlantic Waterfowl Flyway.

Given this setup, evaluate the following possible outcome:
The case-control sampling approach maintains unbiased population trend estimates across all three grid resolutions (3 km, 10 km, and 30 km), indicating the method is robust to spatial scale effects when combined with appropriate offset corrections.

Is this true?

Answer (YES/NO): NO